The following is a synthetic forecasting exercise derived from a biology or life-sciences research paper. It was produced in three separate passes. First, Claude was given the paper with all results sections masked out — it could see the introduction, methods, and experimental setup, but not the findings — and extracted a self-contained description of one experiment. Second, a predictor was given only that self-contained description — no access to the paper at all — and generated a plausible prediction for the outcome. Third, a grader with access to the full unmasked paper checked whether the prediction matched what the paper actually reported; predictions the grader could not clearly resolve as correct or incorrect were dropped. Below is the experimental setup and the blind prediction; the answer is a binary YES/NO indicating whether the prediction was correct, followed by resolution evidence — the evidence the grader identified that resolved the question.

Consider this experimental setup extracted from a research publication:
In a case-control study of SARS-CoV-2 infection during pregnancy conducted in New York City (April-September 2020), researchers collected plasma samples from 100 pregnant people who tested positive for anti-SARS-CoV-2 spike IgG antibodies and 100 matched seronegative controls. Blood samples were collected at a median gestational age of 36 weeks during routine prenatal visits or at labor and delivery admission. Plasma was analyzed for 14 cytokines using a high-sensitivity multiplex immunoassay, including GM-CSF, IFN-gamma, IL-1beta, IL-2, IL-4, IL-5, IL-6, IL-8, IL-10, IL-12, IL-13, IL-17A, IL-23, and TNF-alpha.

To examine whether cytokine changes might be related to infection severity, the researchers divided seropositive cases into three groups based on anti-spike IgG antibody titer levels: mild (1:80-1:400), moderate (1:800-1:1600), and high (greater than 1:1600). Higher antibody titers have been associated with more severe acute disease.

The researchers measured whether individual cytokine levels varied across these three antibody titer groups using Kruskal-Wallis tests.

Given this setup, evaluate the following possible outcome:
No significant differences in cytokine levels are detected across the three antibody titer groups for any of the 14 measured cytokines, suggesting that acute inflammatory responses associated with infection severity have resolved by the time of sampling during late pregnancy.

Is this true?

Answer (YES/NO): YES